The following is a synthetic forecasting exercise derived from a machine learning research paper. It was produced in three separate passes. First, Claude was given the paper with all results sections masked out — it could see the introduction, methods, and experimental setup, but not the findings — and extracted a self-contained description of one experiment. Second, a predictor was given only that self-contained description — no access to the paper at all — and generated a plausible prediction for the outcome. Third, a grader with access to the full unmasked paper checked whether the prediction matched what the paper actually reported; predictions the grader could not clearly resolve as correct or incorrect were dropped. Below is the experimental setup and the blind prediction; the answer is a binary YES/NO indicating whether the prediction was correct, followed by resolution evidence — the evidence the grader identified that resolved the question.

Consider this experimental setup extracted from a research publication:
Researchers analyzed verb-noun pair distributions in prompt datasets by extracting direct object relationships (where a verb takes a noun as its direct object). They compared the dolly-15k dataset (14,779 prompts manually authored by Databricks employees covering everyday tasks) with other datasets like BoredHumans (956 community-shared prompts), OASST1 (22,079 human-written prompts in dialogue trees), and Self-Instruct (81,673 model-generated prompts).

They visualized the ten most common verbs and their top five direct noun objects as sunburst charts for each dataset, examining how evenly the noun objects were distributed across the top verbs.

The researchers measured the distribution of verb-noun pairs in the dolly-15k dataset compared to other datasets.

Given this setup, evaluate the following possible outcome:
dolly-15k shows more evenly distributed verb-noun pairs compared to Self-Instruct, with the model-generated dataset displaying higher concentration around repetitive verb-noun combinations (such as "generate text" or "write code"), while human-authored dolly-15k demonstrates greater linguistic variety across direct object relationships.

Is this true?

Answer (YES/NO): NO